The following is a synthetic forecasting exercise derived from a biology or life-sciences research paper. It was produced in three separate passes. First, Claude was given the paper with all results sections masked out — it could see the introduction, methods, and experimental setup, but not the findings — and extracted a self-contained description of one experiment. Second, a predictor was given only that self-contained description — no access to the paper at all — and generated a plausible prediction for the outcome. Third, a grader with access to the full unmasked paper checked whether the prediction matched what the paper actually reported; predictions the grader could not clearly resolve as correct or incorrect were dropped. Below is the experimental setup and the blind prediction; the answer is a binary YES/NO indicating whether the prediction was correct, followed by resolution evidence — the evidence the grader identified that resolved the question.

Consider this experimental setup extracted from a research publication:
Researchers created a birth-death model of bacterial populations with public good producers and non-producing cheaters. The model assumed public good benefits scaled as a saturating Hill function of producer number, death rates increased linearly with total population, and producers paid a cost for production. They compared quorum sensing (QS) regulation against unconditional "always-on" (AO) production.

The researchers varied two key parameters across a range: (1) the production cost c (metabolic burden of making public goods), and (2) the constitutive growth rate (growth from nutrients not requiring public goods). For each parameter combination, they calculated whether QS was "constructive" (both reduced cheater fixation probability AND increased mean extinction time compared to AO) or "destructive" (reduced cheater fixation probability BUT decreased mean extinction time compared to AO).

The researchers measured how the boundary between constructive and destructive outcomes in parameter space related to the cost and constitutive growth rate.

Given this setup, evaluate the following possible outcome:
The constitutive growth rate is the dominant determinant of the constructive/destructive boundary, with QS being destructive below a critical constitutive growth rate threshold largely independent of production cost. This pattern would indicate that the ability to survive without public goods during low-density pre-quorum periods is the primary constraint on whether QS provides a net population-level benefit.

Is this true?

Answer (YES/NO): NO